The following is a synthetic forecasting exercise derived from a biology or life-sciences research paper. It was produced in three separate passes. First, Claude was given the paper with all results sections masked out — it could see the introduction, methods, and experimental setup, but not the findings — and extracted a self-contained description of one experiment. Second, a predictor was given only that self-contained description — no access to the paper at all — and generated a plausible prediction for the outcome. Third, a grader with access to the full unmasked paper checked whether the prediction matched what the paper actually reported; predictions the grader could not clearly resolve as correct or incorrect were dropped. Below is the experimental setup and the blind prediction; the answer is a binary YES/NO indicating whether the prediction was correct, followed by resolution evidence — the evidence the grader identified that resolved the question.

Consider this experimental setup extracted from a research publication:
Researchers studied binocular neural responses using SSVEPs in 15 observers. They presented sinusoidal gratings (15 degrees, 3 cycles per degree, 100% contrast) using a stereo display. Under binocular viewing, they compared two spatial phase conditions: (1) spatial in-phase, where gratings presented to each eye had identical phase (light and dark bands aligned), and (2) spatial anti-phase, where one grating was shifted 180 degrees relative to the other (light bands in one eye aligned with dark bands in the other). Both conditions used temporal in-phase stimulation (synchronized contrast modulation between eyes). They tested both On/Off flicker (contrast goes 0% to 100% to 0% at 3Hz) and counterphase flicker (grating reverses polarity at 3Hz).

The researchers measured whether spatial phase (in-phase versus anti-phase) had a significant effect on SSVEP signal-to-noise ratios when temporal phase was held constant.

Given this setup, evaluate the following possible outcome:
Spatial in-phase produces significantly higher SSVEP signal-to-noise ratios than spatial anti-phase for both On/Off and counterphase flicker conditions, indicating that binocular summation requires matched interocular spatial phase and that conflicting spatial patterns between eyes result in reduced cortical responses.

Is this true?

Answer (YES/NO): NO